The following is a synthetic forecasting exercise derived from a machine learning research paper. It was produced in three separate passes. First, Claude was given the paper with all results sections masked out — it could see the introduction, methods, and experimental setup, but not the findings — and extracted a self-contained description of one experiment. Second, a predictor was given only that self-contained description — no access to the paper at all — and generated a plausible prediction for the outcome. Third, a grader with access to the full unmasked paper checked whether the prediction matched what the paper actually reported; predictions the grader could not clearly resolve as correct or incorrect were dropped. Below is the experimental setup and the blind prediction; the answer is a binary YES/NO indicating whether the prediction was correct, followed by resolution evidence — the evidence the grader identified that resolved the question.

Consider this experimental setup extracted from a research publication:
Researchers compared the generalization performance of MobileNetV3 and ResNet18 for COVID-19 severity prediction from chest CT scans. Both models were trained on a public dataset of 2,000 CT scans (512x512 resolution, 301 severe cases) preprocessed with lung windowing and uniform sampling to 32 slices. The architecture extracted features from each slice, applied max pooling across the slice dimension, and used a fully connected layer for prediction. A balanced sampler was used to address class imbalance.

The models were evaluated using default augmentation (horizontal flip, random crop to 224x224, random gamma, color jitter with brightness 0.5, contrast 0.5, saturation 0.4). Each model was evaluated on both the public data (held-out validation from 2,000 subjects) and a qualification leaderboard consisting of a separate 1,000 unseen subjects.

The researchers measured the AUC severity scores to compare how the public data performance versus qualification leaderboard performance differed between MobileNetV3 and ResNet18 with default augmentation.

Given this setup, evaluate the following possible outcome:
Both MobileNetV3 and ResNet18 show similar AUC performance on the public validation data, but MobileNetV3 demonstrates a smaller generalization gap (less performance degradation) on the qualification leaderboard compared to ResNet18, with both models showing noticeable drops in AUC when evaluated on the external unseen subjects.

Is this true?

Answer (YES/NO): NO